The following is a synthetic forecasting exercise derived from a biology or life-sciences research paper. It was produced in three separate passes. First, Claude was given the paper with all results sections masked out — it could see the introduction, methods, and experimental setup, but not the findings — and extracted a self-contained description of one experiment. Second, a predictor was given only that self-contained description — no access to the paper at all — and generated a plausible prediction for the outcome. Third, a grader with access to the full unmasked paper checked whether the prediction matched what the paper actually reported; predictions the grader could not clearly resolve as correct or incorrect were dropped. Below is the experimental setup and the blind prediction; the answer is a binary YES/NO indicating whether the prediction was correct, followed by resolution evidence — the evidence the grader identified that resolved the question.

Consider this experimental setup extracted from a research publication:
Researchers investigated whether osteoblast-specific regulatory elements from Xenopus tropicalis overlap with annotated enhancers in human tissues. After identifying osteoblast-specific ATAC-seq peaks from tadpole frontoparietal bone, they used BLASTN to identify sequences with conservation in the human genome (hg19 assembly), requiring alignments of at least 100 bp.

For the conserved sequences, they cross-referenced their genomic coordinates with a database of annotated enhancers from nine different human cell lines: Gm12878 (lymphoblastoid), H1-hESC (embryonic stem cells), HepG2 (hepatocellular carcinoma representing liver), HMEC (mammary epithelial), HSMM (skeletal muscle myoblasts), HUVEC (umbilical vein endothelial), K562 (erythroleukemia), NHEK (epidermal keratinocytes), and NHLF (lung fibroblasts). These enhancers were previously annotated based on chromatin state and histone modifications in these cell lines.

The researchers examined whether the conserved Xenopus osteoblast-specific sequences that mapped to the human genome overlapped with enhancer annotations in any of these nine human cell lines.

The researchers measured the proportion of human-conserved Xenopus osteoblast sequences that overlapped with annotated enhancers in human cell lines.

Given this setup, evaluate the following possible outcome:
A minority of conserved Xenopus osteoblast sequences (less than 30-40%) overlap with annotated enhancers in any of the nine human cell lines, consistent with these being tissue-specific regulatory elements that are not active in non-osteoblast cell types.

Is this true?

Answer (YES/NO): YES